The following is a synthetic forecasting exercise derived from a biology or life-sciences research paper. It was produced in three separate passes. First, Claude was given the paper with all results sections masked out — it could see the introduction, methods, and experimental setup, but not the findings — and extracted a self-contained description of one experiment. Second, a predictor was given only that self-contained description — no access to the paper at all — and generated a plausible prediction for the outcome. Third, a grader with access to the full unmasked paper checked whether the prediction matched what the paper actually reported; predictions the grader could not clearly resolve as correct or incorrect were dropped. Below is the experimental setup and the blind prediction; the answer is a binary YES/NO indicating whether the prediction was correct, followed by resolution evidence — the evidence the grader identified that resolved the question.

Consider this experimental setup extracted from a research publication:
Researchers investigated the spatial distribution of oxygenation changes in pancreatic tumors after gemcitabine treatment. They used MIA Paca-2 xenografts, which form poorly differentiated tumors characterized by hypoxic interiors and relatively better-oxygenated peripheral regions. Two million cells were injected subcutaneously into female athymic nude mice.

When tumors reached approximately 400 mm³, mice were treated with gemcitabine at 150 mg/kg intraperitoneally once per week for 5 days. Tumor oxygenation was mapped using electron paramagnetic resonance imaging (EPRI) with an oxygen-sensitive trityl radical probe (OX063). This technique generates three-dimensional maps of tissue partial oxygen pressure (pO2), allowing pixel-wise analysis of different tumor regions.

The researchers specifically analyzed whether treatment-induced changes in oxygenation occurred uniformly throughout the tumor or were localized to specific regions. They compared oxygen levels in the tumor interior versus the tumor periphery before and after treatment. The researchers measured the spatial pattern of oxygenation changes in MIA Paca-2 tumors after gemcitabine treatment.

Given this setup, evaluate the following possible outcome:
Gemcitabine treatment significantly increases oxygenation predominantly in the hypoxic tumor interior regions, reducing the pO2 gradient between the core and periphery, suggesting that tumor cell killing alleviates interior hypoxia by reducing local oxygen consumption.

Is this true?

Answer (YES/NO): NO